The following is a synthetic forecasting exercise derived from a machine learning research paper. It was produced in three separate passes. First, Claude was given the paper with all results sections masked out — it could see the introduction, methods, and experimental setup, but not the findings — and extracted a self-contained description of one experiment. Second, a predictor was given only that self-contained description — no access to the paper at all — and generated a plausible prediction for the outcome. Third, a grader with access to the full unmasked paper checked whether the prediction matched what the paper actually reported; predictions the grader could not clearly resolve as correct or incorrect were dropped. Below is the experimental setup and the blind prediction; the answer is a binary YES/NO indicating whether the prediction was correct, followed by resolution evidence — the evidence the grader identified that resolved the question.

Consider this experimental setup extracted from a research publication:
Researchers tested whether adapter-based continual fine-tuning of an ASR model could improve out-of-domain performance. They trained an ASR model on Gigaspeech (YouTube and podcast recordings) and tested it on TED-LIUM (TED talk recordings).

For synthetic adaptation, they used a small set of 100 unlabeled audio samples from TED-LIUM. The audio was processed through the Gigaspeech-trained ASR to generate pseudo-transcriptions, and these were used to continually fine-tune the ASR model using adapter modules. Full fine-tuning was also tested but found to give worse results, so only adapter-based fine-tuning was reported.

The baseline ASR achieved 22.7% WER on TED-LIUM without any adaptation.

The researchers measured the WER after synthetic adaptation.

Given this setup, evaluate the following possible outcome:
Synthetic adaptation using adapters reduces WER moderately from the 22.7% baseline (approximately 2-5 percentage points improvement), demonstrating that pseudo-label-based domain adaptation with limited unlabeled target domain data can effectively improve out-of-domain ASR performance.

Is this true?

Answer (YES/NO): NO